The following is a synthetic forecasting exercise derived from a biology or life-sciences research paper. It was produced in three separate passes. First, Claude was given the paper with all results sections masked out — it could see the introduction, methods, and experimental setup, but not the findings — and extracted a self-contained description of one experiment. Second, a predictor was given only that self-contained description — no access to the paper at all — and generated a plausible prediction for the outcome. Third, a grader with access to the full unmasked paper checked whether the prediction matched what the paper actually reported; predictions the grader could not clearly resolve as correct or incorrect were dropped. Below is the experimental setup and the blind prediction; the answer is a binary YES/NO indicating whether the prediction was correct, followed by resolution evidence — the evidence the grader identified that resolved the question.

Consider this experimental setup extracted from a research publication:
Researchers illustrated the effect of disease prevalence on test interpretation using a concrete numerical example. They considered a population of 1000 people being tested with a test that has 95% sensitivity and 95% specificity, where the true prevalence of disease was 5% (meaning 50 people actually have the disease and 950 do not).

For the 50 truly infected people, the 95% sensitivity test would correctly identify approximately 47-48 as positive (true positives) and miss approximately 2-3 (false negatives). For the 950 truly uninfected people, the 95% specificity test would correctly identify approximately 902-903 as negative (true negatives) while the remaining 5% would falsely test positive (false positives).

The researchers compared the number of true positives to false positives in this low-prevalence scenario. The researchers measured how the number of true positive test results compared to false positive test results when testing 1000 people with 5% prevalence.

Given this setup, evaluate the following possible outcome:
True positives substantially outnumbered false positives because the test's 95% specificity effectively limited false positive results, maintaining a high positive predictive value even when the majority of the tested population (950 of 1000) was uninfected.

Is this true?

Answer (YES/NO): NO